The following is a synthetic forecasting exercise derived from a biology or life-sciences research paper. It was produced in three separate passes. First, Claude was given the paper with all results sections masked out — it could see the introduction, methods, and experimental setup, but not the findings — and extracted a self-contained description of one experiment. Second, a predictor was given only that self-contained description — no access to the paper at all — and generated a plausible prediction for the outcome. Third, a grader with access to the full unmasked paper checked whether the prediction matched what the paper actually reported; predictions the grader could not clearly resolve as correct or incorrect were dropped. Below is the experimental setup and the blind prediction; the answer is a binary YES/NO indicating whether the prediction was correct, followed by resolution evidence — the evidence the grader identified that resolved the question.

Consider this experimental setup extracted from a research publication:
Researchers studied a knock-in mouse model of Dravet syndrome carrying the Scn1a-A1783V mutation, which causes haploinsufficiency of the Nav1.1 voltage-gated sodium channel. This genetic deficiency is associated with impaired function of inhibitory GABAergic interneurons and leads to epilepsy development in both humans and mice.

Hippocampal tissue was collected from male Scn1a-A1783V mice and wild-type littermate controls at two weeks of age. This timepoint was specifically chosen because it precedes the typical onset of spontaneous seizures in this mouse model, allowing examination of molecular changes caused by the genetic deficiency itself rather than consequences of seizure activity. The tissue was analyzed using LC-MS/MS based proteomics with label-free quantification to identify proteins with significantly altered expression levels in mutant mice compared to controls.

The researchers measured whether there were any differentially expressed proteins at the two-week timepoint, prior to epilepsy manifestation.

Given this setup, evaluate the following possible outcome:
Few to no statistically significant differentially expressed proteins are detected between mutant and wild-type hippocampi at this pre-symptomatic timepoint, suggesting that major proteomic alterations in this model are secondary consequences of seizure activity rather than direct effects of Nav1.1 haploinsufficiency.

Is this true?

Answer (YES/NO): NO